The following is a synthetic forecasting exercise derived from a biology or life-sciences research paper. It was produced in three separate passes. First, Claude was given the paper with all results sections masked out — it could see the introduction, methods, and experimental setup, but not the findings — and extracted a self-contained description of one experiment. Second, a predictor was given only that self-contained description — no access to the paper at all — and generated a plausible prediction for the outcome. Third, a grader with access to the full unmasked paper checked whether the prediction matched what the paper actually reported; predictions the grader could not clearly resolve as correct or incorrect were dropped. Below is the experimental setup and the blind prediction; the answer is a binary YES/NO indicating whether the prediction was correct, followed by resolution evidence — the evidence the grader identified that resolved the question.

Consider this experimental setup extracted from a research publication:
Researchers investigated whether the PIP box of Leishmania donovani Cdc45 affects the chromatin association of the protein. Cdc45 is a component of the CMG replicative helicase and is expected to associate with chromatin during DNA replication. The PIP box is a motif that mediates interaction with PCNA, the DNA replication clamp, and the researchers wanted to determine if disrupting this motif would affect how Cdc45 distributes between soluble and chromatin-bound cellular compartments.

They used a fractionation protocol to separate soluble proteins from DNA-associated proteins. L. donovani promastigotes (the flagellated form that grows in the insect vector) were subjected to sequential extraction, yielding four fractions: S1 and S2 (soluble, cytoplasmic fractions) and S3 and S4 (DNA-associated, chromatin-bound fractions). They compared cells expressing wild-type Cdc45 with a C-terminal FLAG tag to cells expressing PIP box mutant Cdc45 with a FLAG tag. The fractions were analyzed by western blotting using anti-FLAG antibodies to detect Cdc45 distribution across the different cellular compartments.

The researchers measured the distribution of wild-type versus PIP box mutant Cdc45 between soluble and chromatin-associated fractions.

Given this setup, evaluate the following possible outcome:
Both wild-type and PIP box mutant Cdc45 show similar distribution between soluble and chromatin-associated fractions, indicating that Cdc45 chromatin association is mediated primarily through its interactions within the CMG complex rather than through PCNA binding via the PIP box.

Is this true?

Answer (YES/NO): YES